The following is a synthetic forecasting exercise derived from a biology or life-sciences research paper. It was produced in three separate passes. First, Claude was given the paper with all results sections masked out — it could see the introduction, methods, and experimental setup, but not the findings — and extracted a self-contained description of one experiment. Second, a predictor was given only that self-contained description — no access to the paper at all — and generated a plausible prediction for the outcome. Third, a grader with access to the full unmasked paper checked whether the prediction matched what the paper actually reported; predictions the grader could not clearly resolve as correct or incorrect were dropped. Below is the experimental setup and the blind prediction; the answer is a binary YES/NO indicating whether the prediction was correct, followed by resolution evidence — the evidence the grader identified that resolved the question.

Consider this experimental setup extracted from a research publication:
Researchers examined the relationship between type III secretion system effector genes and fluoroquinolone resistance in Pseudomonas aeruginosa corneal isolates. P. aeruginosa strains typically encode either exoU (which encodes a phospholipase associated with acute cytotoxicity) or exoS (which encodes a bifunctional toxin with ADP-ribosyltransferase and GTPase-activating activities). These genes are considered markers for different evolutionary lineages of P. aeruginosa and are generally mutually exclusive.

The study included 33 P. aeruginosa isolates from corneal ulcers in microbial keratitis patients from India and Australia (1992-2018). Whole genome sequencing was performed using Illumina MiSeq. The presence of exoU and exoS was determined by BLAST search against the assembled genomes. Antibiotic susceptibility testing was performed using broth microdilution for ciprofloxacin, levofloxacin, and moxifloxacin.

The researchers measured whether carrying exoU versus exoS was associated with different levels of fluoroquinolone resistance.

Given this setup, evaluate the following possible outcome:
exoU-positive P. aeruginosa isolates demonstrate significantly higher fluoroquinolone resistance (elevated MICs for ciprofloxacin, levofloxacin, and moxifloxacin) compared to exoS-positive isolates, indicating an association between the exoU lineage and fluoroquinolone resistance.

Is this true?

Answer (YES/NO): YES